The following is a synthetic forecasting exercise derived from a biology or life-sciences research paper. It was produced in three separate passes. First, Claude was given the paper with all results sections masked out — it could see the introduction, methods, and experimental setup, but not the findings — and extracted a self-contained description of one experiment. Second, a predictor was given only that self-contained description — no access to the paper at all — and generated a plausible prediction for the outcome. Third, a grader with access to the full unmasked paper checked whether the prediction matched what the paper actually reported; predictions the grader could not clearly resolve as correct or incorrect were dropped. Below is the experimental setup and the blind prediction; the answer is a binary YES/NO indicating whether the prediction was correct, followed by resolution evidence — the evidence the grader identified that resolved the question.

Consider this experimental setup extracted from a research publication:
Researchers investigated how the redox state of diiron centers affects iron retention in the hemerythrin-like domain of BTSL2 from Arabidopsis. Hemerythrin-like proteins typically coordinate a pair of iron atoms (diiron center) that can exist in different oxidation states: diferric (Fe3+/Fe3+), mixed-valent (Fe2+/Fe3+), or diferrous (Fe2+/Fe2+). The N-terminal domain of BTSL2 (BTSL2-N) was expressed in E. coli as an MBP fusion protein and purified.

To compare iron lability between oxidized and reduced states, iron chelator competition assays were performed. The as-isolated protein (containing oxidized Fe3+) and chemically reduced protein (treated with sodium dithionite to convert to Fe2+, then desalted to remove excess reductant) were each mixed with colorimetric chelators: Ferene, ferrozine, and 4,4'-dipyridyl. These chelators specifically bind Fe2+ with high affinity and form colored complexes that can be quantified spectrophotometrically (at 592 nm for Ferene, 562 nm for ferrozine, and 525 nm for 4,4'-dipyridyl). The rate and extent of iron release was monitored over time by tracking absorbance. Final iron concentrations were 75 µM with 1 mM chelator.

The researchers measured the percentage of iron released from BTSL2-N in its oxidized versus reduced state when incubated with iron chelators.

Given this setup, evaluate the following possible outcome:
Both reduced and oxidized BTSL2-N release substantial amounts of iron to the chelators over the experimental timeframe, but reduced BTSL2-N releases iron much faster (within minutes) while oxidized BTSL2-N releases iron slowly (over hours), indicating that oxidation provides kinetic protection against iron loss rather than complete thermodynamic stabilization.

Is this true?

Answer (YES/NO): NO